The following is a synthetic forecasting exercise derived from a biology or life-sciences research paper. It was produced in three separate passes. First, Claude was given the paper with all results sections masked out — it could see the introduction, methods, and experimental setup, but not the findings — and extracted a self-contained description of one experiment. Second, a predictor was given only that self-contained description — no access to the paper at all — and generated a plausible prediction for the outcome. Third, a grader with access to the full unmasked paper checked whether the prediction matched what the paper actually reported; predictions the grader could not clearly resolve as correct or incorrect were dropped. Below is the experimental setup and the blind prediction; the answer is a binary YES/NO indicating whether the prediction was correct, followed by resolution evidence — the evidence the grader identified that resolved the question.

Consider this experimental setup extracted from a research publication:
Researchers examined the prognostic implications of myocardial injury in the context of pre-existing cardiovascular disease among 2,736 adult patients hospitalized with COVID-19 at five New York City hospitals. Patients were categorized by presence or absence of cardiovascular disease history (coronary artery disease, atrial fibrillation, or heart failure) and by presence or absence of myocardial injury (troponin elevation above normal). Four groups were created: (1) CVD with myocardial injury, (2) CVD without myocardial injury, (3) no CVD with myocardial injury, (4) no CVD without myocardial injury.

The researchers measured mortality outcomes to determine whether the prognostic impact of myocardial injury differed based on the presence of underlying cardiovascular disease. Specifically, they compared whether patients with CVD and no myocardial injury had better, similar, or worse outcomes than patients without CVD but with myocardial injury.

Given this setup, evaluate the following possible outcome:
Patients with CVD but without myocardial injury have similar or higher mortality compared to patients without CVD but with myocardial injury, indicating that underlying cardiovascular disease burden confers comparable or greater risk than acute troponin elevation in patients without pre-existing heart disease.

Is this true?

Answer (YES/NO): NO